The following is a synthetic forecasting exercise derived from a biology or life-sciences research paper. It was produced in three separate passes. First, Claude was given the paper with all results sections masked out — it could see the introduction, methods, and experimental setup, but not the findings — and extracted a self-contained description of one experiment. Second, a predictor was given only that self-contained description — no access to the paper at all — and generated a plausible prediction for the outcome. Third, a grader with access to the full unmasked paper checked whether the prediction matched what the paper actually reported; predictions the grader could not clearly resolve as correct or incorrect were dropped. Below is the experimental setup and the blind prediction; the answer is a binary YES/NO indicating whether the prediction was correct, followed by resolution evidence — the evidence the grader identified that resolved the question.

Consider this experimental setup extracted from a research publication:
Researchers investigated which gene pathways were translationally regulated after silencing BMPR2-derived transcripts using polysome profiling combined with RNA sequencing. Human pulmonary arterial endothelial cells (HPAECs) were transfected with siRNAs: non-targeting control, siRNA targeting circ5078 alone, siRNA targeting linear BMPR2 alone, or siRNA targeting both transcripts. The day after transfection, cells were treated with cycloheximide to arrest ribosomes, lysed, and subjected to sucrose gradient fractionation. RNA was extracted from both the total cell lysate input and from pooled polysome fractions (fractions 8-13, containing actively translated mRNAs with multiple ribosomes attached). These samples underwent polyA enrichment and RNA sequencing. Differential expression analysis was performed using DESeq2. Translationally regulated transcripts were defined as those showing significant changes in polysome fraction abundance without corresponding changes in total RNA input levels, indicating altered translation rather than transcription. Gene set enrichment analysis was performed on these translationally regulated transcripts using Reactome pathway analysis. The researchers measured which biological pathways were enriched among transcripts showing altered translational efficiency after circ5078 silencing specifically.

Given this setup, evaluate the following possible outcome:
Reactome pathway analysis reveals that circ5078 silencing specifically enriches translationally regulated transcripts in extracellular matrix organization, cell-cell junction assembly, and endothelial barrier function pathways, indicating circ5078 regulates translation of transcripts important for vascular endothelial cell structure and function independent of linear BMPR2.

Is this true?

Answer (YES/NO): NO